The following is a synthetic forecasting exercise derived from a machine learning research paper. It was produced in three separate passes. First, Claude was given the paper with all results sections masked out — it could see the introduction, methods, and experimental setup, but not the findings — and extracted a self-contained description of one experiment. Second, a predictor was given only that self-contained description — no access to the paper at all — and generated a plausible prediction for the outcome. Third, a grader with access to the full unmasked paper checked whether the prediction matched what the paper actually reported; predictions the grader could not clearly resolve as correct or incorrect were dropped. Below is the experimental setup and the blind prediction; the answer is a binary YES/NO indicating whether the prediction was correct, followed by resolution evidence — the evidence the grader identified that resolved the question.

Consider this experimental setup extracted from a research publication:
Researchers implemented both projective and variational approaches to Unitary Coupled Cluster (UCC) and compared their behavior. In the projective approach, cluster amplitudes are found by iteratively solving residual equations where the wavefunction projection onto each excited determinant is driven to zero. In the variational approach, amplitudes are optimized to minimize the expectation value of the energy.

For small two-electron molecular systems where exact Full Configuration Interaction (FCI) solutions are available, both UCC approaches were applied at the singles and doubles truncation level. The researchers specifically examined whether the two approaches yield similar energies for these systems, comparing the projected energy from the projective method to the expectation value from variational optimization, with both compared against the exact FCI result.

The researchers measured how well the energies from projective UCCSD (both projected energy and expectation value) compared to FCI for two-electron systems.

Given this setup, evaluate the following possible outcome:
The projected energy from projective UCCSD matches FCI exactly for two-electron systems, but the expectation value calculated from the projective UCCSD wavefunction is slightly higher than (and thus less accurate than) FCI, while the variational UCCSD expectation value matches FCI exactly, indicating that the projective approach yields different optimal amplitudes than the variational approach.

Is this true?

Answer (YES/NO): NO